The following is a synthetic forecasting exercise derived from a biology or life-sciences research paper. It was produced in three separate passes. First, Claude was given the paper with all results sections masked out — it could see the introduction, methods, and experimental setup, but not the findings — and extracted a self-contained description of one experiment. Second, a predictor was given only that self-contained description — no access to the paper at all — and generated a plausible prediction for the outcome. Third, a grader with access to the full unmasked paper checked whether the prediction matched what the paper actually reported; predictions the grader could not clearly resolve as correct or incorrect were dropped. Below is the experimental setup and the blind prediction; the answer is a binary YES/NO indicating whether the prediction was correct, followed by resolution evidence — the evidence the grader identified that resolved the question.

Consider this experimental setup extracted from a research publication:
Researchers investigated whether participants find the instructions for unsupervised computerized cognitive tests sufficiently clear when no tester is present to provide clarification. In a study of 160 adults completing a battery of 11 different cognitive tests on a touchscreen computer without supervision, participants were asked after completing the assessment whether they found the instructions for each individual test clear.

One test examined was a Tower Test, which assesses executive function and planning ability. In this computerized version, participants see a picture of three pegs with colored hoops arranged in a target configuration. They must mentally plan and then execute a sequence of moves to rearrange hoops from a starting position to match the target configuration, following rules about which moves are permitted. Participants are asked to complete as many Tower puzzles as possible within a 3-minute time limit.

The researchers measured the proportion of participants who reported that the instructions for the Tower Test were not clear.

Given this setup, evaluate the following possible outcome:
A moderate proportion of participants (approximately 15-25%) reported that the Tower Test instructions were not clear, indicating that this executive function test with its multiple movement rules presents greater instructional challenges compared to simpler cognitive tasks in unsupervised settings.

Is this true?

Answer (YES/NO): YES